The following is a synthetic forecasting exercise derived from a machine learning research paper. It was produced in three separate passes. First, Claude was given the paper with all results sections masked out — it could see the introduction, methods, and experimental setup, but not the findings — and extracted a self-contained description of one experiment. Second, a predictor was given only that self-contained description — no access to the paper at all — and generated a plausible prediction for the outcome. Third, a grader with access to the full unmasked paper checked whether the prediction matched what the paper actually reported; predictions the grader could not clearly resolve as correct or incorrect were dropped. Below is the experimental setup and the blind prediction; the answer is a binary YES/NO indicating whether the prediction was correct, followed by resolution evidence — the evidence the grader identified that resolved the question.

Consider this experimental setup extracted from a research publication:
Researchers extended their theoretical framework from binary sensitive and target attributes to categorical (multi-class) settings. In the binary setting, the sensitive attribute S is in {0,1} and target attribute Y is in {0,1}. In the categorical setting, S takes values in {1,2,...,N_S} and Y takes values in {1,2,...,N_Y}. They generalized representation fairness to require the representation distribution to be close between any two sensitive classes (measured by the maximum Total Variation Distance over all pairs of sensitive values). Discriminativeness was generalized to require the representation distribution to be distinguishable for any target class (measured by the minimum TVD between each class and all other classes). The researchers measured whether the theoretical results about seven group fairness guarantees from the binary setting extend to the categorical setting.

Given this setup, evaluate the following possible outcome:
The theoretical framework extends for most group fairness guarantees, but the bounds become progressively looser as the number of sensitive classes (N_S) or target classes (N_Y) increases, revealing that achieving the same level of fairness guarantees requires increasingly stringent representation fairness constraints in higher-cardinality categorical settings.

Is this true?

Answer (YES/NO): NO